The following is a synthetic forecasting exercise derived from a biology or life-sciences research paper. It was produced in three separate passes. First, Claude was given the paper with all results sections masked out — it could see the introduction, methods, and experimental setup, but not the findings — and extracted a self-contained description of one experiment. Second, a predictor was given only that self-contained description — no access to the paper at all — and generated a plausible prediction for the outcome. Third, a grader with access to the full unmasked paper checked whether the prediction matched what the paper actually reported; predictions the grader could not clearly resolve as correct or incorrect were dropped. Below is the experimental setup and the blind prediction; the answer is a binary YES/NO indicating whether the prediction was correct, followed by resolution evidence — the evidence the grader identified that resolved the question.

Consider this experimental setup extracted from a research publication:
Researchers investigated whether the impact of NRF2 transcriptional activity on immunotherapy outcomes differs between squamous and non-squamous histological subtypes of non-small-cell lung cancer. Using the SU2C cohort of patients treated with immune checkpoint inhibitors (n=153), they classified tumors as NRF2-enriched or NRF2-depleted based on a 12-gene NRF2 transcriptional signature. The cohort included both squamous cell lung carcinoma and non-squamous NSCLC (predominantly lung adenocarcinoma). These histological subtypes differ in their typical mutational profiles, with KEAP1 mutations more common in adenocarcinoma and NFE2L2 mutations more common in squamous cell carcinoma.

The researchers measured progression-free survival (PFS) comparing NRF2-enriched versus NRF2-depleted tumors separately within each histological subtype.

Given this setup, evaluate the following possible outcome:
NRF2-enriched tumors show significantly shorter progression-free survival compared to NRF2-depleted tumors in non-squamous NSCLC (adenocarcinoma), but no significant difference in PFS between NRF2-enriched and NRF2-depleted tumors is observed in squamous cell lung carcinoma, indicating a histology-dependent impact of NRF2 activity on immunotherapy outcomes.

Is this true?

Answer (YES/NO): NO